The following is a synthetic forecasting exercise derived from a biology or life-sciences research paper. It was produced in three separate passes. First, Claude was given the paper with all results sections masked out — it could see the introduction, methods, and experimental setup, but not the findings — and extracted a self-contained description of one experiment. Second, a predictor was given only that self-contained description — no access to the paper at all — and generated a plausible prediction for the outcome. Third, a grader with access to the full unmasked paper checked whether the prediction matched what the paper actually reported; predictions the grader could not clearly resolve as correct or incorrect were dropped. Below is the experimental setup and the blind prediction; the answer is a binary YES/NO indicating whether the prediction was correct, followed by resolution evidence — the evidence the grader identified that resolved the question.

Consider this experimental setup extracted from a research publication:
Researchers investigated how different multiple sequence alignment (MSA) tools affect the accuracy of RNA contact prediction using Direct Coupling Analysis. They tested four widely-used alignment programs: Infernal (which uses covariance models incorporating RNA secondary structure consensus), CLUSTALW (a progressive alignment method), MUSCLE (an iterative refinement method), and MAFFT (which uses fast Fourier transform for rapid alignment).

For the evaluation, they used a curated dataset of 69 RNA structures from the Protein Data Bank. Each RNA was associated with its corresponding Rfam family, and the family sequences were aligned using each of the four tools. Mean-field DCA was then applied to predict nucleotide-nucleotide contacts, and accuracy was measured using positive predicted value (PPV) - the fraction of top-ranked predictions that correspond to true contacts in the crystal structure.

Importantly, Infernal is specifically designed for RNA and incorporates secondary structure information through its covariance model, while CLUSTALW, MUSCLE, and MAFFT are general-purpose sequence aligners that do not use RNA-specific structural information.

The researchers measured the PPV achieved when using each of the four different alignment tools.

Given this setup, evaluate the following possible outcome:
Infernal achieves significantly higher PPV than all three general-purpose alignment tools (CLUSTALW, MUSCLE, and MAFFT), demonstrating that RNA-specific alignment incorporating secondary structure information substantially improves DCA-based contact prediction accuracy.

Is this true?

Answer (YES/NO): YES